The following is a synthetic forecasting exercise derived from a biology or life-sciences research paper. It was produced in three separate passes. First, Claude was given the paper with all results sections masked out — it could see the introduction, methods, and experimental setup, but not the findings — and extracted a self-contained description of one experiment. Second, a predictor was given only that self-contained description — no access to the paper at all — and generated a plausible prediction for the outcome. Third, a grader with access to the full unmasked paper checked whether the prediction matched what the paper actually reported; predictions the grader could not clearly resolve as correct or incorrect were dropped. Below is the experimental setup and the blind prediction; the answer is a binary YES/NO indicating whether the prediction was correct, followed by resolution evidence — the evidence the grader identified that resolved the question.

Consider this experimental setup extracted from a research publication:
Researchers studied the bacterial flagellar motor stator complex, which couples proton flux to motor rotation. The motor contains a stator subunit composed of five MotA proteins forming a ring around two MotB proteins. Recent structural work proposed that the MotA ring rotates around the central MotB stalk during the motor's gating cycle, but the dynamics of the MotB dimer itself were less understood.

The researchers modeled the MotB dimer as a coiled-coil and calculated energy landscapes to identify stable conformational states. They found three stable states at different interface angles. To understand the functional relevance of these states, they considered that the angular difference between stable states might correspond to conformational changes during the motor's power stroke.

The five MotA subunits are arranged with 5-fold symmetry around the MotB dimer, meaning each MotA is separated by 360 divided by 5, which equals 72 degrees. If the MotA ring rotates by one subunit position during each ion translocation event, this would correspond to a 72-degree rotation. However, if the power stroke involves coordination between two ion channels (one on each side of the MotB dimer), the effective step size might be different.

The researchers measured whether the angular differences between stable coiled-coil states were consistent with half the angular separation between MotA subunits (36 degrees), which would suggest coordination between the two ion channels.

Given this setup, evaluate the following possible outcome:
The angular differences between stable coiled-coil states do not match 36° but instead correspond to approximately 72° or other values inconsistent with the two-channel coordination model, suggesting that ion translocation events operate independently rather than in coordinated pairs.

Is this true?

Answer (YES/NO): NO